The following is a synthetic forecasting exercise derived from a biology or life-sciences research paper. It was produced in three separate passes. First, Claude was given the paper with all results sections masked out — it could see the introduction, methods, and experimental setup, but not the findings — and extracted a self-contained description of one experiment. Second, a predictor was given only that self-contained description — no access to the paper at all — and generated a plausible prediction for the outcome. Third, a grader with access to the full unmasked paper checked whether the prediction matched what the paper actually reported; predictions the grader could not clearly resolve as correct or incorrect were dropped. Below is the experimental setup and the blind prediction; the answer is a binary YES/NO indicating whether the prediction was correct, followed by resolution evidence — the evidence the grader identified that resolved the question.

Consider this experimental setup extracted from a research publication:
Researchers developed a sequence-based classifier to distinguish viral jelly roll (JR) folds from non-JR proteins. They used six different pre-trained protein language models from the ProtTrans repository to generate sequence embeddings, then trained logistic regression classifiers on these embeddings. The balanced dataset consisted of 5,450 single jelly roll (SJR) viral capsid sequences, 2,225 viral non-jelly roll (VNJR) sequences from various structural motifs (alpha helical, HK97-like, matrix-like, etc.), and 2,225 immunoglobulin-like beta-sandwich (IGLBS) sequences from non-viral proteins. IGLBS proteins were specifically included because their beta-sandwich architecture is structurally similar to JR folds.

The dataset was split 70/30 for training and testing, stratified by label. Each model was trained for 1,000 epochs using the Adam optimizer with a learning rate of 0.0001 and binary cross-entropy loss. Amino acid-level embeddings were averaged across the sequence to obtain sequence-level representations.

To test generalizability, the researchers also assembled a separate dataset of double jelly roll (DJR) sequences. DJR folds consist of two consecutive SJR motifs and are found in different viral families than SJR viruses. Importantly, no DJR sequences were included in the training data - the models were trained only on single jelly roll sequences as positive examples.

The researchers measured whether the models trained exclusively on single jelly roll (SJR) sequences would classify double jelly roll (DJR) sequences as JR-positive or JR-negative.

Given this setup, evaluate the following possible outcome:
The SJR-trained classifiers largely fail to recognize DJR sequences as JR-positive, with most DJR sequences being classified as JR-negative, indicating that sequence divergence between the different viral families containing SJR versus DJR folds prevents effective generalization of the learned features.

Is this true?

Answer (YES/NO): NO